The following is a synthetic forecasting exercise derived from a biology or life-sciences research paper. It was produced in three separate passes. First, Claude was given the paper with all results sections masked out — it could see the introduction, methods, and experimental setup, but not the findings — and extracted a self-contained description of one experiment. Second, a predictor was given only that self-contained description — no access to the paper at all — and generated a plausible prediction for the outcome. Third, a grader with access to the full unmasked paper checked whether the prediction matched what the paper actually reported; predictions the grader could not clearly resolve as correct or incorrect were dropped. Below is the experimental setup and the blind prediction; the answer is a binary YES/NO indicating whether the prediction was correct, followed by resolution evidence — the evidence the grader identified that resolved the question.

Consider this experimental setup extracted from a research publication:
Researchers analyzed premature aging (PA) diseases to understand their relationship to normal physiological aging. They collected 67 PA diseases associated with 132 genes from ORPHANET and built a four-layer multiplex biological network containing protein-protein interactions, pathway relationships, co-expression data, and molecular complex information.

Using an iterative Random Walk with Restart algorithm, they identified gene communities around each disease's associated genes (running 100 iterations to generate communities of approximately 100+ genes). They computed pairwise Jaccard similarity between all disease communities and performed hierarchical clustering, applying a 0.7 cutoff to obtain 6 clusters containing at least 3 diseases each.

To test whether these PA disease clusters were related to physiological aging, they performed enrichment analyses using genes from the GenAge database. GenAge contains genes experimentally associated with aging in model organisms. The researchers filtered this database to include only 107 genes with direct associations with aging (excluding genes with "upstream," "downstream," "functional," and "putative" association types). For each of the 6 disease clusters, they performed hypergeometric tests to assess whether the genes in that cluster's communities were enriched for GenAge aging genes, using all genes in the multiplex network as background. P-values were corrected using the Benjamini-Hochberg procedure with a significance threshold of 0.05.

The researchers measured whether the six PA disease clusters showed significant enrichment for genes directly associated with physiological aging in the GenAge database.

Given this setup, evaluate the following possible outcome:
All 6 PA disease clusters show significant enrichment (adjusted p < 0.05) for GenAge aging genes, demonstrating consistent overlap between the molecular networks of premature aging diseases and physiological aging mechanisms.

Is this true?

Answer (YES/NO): NO